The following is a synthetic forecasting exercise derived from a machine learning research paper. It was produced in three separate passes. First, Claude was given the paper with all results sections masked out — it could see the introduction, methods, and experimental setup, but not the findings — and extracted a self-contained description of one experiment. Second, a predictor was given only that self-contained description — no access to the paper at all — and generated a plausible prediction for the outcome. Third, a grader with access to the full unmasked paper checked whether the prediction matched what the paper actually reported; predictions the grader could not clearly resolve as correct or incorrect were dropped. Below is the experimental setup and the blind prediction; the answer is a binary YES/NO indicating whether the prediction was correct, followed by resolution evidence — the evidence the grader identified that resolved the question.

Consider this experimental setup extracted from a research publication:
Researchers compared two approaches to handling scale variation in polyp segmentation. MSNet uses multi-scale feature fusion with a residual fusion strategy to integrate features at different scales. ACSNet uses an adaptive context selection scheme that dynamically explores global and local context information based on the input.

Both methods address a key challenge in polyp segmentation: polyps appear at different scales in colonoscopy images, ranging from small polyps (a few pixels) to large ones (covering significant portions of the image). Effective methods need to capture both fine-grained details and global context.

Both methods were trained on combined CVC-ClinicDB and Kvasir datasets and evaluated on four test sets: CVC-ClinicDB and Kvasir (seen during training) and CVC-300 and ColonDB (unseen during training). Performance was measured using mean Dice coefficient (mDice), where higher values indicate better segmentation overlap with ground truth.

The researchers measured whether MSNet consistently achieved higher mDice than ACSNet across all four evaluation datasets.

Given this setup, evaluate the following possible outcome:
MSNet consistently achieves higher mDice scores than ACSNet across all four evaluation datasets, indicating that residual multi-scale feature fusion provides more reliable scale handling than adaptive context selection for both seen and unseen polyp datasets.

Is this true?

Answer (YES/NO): YES